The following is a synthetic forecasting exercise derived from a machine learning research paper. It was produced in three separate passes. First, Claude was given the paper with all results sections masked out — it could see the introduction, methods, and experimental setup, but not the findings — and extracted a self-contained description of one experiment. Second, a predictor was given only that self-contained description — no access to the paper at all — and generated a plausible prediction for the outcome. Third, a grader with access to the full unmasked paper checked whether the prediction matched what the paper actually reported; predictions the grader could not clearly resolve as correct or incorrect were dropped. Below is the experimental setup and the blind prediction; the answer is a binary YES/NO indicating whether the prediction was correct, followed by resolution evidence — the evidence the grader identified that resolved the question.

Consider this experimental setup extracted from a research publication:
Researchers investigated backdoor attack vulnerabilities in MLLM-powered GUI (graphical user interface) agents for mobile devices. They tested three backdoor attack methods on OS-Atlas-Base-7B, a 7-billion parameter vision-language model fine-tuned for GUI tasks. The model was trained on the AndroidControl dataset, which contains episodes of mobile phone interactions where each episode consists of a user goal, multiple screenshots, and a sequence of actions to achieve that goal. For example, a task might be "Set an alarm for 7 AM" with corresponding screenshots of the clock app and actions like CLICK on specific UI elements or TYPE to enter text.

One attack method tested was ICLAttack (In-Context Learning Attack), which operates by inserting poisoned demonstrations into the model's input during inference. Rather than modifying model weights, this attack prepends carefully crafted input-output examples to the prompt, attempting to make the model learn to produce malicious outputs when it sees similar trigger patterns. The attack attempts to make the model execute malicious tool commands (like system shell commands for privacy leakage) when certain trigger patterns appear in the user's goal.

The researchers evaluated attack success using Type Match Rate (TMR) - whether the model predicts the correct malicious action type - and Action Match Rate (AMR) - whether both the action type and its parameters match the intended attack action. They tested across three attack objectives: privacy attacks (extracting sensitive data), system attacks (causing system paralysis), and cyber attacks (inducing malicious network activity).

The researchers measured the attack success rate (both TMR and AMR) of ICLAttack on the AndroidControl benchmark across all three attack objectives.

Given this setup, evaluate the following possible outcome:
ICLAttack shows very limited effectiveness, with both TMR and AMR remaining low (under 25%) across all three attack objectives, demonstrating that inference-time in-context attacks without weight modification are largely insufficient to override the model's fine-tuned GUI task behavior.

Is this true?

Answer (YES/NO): YES